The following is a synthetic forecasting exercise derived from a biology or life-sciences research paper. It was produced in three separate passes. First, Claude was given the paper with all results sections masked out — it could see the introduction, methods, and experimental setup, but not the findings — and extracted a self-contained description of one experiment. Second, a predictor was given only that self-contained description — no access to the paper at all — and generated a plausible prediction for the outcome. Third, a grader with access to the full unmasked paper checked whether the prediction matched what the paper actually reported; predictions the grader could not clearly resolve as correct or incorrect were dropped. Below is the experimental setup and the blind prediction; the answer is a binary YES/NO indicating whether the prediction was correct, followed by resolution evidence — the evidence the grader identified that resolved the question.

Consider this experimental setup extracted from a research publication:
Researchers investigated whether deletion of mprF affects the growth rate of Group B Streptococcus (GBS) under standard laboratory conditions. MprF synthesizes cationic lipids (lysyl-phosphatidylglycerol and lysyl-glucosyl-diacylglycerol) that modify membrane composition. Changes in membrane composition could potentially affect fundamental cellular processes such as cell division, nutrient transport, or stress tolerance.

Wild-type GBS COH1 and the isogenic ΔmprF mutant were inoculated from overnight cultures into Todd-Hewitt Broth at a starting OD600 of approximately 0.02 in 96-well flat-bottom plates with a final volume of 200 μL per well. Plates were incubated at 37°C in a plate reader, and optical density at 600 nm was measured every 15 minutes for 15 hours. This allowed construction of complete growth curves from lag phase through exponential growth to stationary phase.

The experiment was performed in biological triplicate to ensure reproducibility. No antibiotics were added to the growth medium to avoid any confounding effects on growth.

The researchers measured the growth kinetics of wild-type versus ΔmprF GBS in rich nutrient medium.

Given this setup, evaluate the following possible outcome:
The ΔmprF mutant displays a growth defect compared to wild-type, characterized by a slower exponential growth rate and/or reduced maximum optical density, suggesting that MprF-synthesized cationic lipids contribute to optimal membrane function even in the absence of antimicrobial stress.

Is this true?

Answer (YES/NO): NO